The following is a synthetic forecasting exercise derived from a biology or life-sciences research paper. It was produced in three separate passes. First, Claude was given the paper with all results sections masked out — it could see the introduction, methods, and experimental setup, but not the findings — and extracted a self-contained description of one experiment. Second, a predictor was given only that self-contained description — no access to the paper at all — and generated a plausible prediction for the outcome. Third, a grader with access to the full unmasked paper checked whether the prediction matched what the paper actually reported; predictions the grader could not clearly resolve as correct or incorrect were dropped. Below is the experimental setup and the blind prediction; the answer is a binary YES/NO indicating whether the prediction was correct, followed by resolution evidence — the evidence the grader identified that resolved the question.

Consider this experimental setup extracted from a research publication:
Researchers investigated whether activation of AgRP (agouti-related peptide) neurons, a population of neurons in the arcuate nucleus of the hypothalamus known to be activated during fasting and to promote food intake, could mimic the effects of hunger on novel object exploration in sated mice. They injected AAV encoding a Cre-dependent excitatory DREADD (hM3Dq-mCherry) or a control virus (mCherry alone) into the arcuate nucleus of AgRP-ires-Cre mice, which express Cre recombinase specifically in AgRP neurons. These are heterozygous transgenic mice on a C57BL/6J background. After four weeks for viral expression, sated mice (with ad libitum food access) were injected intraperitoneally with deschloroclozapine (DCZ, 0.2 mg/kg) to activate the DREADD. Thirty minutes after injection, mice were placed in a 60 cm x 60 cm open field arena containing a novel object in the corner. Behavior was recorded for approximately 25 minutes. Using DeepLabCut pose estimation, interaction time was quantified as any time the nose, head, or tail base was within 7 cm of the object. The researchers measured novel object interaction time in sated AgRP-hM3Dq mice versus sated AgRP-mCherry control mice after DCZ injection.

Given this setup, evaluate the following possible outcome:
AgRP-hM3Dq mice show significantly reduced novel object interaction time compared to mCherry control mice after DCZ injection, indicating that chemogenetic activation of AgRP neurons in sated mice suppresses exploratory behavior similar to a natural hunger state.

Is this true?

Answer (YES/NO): NO